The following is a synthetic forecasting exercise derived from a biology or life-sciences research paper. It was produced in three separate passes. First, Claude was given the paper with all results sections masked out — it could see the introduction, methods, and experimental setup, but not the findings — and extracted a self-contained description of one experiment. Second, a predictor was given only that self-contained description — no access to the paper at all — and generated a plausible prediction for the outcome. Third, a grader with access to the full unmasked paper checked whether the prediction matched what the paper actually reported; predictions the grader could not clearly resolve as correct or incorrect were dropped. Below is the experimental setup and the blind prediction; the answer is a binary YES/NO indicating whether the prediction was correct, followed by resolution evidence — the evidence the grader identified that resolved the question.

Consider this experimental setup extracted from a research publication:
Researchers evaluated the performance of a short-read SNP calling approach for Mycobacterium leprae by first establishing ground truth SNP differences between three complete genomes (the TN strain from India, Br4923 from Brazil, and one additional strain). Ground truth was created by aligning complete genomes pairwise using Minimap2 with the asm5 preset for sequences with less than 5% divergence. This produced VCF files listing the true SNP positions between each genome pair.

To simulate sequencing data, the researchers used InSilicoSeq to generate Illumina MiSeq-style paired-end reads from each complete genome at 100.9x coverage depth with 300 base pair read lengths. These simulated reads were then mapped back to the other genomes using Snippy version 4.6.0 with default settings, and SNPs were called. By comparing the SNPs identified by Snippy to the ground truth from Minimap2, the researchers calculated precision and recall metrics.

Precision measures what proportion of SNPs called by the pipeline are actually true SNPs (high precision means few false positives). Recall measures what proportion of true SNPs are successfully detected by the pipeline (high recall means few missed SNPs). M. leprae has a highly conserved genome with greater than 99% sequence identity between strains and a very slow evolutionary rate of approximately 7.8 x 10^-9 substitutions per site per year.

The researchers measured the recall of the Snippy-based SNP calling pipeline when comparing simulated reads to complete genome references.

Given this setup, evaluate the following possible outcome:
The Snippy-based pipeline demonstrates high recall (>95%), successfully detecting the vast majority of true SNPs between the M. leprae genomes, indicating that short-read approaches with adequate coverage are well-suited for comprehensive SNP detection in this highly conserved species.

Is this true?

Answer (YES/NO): NO